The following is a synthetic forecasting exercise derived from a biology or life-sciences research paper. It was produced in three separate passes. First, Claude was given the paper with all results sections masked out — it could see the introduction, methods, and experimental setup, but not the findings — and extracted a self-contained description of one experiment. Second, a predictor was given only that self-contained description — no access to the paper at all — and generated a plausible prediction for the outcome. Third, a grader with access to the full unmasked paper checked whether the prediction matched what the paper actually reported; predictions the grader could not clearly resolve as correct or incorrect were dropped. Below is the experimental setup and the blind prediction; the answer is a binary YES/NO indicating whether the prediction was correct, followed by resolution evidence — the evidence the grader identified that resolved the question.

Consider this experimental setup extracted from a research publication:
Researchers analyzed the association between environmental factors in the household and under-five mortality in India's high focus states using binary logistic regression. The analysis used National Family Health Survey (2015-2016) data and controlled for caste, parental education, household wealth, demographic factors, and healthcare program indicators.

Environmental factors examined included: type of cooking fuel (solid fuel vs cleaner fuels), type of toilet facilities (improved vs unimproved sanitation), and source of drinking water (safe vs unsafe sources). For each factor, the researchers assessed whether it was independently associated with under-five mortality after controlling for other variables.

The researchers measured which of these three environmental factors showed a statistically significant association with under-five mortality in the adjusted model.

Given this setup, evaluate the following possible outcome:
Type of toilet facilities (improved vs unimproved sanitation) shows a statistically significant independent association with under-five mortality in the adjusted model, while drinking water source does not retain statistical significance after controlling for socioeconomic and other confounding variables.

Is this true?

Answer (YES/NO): YES